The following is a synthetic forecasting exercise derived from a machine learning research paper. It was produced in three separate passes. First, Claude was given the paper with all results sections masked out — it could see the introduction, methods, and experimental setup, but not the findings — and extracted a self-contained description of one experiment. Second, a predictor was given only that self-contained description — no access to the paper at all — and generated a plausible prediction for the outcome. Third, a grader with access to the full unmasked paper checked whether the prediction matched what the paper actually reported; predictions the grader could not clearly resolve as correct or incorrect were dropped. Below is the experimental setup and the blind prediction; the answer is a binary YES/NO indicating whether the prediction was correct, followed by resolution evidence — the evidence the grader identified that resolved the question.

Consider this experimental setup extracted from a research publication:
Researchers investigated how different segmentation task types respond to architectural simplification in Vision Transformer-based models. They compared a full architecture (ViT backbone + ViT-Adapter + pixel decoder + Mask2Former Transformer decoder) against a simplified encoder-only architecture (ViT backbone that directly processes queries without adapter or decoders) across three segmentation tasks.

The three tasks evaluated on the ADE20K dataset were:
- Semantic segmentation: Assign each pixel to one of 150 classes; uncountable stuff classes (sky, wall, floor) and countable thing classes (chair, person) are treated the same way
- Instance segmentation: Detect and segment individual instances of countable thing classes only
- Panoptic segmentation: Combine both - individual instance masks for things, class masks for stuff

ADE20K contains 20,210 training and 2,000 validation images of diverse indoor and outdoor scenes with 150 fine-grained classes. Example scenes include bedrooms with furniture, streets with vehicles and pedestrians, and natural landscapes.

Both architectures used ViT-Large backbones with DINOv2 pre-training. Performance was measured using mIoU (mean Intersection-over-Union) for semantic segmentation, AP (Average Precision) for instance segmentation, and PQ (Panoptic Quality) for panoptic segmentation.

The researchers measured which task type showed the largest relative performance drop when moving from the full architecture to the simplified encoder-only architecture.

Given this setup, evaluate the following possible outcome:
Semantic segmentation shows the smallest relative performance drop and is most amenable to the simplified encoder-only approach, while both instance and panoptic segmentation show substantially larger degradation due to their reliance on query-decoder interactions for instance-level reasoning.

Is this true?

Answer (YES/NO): NO